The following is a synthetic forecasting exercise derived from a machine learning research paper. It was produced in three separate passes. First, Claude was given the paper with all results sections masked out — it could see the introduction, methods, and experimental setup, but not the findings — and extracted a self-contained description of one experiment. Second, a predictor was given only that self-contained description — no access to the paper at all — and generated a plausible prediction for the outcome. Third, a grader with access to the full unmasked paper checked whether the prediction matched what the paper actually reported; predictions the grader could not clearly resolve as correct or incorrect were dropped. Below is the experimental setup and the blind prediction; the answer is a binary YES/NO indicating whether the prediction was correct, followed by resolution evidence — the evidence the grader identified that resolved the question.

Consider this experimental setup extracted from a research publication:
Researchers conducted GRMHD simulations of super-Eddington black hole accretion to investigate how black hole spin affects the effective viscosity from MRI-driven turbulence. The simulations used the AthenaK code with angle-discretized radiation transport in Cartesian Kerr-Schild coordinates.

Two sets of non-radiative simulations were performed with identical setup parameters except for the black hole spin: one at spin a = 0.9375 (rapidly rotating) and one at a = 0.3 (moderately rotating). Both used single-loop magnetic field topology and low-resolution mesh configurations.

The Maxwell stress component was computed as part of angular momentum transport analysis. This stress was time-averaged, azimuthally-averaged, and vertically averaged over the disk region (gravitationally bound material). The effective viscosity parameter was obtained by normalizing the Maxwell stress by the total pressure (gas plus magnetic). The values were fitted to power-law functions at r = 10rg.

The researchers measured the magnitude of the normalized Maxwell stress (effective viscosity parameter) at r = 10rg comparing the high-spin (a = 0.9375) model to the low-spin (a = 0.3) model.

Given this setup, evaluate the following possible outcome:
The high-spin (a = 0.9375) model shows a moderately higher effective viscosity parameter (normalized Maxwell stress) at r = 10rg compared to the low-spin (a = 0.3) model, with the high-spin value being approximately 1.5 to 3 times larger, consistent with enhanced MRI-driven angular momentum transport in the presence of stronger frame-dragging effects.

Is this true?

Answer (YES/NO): NO